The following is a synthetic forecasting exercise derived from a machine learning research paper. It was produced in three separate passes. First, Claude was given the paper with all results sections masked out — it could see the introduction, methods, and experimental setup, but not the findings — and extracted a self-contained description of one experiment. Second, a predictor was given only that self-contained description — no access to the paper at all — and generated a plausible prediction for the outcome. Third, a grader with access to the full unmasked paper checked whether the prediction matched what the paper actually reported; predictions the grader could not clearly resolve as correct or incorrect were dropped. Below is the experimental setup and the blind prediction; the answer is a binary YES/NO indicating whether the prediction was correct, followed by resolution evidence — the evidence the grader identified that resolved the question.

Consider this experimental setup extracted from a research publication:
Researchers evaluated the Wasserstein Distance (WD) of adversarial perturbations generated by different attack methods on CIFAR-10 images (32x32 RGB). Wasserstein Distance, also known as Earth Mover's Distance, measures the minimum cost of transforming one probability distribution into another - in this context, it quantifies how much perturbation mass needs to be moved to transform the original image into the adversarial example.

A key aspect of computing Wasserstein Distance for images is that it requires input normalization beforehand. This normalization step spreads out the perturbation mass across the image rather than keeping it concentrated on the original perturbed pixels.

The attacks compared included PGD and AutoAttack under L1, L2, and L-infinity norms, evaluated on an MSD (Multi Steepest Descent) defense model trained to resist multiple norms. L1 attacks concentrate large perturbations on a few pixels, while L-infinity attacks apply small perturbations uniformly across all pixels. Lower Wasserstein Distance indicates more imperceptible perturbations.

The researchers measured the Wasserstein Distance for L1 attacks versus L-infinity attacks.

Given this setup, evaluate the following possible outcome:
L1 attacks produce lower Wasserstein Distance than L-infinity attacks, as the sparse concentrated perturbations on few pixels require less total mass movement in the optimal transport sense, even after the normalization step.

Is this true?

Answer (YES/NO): YES